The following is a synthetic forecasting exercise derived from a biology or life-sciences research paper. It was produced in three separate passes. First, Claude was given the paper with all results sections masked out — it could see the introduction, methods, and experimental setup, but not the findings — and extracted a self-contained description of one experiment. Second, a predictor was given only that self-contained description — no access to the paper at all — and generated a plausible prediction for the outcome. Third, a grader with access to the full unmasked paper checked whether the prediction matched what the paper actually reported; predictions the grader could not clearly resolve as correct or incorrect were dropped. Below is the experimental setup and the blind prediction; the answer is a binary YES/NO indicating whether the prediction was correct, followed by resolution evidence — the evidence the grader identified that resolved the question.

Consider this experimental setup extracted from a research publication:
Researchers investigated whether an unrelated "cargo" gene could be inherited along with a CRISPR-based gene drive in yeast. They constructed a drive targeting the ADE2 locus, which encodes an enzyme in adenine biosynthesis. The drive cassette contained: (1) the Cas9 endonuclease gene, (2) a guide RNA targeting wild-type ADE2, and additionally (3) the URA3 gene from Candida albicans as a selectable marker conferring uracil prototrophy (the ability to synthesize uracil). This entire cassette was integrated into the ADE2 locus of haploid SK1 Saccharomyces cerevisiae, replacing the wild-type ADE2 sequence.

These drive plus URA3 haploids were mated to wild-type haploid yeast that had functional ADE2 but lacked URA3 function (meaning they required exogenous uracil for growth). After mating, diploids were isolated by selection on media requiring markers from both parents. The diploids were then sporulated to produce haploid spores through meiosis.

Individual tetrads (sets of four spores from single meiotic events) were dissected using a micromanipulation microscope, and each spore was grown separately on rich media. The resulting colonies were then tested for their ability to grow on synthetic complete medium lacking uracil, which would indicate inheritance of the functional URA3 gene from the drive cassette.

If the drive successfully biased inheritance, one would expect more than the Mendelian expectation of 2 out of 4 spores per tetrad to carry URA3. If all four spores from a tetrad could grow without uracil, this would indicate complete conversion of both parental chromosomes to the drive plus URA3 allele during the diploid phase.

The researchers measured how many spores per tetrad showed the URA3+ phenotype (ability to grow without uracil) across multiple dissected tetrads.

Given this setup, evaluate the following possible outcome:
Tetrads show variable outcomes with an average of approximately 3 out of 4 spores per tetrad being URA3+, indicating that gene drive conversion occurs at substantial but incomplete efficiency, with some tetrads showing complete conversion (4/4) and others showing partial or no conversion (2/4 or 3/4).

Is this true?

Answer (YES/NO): NO